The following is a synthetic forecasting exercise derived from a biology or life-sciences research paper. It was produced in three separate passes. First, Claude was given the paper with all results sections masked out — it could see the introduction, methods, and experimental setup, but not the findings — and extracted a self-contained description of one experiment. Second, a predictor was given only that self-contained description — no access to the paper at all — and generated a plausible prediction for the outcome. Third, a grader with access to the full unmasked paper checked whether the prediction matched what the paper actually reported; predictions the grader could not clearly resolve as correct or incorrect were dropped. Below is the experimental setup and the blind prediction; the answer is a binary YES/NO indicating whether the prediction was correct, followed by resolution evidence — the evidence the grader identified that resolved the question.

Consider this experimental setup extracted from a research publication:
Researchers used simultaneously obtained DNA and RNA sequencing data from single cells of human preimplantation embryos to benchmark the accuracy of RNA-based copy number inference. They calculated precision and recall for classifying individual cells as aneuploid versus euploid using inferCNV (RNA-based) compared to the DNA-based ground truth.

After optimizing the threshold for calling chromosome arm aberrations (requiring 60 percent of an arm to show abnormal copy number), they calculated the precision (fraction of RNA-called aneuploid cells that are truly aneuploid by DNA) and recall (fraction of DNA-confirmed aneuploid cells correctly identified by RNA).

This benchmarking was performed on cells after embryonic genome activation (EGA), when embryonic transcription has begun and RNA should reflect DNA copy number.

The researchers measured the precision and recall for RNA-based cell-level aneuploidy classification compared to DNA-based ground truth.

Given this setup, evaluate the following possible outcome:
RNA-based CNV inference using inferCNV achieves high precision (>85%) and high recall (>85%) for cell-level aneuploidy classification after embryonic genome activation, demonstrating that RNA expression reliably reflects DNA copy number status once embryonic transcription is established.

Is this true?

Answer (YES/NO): NO